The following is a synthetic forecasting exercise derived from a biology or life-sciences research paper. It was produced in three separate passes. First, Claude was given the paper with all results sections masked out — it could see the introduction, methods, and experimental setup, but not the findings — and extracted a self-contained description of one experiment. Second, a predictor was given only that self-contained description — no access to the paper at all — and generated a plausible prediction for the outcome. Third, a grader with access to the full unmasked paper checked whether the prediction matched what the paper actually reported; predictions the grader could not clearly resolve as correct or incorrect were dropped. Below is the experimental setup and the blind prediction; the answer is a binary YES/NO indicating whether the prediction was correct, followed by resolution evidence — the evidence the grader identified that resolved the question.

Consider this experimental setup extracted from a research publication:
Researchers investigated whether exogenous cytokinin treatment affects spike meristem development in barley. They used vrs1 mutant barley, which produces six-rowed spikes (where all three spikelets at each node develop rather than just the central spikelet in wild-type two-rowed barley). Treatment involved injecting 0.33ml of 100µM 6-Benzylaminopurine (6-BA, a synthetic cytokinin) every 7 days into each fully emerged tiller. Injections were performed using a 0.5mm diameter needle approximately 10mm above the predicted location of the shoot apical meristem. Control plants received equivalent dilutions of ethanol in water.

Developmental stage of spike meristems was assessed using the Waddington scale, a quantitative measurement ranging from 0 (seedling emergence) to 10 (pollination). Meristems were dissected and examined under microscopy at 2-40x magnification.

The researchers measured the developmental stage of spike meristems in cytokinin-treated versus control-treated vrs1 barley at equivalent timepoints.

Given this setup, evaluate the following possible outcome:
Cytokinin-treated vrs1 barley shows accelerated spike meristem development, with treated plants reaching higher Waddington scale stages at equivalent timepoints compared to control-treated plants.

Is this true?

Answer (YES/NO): NO